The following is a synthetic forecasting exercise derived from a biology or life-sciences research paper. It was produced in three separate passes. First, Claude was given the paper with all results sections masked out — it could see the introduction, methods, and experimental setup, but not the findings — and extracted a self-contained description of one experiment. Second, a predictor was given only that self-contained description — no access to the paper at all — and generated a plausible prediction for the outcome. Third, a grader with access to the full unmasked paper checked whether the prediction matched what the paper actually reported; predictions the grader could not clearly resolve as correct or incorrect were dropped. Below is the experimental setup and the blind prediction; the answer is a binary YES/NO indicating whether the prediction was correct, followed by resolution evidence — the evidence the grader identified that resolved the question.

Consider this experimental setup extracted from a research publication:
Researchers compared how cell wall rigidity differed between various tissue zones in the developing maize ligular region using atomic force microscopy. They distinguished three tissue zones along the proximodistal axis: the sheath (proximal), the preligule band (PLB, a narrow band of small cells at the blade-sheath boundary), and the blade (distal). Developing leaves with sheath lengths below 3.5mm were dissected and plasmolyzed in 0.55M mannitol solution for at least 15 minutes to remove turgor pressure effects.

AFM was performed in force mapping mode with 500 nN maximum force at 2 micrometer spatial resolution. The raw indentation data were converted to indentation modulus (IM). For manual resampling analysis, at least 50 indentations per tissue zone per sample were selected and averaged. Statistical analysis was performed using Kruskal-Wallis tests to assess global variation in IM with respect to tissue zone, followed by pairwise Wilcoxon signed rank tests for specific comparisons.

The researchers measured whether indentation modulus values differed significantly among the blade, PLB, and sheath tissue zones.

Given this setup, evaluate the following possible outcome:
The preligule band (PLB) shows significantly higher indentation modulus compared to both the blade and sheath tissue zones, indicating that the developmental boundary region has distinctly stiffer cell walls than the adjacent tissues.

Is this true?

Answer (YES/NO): YES